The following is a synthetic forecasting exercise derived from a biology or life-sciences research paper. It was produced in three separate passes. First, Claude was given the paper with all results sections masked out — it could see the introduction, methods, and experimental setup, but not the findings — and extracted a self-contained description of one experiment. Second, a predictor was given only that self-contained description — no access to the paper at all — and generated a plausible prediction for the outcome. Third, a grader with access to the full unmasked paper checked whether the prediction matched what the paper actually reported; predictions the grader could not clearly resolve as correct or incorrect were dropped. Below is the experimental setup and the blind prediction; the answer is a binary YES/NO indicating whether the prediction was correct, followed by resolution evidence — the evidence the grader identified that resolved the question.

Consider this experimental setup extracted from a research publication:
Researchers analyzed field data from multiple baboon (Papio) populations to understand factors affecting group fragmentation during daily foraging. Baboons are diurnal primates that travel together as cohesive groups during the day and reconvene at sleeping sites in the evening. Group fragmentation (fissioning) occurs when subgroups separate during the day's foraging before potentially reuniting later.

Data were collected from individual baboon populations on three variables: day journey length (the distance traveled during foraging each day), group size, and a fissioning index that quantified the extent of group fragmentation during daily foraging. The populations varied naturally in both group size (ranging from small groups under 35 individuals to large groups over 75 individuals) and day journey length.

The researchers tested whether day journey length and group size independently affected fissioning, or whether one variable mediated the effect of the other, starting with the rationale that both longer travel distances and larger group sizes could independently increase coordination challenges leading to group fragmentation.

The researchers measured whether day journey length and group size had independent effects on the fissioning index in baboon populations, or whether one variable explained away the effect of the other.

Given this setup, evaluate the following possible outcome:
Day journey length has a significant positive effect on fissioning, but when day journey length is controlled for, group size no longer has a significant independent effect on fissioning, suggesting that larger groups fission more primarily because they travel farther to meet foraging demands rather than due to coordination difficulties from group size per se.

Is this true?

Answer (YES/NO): NO